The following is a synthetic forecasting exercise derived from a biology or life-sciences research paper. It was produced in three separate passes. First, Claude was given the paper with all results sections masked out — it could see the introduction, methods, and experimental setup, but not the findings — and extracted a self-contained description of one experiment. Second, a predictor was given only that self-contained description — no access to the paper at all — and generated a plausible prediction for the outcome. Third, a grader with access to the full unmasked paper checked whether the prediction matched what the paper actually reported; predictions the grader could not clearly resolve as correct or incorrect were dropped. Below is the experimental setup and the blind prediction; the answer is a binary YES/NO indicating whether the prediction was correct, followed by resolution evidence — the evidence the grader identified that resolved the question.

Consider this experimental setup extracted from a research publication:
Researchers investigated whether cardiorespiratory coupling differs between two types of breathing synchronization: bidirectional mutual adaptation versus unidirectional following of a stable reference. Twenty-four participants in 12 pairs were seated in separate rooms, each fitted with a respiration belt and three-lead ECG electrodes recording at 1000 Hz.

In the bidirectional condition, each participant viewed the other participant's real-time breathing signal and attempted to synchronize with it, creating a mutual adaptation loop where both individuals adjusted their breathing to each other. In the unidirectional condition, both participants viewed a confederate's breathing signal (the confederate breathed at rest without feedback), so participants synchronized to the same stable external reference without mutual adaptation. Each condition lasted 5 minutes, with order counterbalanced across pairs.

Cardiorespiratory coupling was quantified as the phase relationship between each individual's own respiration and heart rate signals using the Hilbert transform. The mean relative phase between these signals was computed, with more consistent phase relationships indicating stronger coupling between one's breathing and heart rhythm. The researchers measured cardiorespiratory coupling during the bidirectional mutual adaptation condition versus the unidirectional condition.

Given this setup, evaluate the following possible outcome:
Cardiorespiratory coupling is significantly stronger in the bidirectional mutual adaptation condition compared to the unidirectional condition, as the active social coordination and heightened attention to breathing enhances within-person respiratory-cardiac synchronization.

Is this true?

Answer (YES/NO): NO